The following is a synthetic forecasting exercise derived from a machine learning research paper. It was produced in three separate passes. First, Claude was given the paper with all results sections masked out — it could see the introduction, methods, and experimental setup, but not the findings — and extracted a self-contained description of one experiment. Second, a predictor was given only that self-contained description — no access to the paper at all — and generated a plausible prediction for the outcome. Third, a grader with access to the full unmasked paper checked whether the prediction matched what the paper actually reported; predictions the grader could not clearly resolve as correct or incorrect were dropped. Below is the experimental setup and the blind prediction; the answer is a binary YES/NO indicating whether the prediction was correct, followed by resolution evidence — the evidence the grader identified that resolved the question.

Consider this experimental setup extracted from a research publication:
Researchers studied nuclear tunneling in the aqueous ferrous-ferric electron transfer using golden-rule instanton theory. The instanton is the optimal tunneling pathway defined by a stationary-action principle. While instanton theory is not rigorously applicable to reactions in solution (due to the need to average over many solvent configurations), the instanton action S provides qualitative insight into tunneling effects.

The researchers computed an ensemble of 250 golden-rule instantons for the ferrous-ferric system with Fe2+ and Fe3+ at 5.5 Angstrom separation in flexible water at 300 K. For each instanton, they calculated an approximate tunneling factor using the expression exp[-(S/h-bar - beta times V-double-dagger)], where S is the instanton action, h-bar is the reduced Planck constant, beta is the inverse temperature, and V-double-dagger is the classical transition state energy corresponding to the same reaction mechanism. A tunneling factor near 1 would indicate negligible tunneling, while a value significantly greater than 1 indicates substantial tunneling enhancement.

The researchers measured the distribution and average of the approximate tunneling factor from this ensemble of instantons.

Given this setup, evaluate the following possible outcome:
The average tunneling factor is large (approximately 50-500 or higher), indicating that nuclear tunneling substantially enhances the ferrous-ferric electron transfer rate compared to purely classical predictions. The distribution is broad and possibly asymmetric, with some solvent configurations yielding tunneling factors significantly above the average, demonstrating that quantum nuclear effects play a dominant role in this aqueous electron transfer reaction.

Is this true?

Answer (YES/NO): NO